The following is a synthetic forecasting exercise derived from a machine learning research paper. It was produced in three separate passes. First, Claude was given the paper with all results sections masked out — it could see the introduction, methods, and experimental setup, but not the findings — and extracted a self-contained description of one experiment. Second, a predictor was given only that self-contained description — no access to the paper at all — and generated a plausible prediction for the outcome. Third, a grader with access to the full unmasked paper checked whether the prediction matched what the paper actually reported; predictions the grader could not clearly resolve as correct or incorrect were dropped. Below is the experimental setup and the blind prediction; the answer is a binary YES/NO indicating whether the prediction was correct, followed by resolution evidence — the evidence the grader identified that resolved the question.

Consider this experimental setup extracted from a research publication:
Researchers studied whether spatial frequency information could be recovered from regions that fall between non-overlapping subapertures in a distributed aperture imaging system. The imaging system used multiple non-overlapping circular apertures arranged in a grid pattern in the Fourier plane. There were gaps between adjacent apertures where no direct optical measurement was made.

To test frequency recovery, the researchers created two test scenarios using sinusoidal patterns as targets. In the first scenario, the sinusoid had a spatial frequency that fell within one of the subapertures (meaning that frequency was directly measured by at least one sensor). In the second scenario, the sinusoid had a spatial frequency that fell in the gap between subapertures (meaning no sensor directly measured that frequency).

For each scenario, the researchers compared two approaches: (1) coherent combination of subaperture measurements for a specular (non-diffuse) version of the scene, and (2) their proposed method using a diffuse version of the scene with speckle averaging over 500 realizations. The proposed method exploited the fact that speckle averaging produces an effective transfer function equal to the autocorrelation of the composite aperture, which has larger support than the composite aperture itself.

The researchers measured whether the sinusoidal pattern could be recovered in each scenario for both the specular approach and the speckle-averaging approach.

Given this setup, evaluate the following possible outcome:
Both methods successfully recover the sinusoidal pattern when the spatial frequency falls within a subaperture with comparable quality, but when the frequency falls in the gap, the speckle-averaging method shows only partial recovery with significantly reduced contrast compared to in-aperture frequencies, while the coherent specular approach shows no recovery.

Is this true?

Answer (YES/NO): NO